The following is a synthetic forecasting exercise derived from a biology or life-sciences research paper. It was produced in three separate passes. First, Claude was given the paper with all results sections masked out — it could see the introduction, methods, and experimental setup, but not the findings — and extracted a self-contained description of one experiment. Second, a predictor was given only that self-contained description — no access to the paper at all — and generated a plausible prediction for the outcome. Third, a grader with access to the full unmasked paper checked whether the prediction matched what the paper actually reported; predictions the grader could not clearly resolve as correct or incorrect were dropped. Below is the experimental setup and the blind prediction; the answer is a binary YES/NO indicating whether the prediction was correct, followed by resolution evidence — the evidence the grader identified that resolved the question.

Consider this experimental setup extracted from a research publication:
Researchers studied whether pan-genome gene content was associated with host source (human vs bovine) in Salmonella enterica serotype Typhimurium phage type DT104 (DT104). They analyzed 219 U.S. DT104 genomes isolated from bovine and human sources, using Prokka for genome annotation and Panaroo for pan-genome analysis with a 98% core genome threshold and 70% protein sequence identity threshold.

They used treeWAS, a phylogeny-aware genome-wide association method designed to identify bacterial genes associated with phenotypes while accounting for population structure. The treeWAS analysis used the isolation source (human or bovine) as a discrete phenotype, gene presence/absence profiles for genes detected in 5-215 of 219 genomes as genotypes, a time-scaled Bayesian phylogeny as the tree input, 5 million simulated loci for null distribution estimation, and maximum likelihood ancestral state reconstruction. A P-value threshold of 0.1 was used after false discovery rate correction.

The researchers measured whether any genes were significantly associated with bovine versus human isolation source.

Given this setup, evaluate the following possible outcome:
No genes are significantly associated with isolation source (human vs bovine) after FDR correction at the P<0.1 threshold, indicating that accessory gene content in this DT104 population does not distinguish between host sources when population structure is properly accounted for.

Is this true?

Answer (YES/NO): YES